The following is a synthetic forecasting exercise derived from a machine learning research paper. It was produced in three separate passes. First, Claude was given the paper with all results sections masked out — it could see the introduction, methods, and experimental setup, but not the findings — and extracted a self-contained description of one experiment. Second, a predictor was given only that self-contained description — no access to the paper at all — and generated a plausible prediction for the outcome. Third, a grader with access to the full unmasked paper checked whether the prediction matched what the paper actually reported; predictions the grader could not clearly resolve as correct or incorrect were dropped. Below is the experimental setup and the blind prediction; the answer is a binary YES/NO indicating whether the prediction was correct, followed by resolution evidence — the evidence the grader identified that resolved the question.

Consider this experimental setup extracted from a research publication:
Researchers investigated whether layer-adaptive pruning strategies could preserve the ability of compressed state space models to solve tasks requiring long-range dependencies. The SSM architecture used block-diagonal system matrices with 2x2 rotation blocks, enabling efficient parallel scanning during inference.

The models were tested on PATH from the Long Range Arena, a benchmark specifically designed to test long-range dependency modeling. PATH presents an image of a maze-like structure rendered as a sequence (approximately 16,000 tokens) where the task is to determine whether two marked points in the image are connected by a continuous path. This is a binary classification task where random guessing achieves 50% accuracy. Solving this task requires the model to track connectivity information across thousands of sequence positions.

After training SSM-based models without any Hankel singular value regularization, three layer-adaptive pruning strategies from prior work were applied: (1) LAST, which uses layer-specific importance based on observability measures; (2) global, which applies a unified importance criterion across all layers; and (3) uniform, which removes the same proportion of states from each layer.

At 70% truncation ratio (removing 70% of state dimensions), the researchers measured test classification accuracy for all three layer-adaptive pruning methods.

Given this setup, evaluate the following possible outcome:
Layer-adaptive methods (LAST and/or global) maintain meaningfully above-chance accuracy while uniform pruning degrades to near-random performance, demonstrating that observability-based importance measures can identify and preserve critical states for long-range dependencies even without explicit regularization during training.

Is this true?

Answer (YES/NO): NO